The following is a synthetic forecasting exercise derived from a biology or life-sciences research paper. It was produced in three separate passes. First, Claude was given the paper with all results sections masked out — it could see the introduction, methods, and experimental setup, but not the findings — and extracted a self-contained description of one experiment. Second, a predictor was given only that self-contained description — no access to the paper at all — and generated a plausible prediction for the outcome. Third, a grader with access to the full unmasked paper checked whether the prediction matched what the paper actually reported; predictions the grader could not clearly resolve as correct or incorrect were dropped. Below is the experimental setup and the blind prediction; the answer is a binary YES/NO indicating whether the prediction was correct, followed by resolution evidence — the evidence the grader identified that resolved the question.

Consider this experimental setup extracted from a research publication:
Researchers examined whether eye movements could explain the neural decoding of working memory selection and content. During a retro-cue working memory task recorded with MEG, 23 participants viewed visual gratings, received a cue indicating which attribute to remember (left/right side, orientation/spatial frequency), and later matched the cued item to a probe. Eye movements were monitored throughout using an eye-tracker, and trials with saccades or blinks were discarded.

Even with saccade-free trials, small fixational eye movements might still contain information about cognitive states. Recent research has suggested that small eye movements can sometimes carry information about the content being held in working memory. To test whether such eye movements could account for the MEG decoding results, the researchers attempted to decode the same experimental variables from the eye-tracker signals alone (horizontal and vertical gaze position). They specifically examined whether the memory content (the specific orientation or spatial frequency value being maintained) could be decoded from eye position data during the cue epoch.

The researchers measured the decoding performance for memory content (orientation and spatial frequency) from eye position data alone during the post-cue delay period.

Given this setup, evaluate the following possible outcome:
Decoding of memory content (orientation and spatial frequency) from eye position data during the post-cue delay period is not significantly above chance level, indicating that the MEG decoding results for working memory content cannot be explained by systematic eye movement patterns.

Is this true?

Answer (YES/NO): YES